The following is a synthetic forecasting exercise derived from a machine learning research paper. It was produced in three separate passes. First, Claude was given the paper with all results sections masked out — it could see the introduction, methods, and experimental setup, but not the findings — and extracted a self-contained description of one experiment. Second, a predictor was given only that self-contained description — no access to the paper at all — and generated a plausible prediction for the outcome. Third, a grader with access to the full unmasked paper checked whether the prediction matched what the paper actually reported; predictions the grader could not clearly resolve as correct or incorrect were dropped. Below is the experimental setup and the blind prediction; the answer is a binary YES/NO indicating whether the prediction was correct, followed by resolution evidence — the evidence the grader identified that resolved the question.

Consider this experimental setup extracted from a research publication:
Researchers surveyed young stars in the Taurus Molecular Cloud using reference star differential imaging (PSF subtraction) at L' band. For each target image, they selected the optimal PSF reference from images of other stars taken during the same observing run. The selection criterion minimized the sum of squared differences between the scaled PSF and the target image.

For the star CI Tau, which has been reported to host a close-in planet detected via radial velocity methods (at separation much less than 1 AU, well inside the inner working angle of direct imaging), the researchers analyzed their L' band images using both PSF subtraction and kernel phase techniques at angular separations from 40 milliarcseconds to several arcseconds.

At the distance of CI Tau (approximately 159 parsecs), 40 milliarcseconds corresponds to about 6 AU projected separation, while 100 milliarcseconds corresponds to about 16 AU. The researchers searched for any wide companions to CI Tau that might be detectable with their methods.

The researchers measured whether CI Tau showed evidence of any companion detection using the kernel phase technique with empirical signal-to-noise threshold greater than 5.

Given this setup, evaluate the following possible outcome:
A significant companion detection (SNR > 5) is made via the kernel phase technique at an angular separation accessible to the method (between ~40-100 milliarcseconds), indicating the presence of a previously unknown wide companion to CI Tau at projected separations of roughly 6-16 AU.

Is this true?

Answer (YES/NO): NO